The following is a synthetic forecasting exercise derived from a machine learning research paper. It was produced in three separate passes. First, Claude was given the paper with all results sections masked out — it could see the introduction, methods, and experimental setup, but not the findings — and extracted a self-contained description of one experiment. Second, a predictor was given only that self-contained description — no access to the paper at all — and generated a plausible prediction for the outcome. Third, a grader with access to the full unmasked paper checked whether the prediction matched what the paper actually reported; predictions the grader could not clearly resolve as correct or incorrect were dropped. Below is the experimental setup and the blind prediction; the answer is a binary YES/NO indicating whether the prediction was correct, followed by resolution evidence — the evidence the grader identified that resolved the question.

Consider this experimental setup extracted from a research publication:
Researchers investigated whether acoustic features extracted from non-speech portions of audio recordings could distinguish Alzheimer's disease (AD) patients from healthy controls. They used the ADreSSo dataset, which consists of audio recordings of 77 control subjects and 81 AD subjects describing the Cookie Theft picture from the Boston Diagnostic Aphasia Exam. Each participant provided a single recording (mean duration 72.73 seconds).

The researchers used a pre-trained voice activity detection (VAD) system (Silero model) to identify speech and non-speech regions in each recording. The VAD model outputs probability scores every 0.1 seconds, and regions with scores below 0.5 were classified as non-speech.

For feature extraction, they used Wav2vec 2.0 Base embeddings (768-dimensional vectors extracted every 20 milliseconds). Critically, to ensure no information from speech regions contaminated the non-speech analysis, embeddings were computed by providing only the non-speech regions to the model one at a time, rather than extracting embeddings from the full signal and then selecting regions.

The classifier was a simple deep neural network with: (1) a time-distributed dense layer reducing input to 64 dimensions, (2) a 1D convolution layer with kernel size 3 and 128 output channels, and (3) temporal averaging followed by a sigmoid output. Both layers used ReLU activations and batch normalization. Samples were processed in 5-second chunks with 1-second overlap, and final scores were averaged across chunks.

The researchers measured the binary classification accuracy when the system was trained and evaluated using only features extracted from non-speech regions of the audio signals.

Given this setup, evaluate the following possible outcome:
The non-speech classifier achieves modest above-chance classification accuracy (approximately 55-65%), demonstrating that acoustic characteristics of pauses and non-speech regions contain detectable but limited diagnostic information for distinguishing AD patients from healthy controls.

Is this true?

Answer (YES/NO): NO